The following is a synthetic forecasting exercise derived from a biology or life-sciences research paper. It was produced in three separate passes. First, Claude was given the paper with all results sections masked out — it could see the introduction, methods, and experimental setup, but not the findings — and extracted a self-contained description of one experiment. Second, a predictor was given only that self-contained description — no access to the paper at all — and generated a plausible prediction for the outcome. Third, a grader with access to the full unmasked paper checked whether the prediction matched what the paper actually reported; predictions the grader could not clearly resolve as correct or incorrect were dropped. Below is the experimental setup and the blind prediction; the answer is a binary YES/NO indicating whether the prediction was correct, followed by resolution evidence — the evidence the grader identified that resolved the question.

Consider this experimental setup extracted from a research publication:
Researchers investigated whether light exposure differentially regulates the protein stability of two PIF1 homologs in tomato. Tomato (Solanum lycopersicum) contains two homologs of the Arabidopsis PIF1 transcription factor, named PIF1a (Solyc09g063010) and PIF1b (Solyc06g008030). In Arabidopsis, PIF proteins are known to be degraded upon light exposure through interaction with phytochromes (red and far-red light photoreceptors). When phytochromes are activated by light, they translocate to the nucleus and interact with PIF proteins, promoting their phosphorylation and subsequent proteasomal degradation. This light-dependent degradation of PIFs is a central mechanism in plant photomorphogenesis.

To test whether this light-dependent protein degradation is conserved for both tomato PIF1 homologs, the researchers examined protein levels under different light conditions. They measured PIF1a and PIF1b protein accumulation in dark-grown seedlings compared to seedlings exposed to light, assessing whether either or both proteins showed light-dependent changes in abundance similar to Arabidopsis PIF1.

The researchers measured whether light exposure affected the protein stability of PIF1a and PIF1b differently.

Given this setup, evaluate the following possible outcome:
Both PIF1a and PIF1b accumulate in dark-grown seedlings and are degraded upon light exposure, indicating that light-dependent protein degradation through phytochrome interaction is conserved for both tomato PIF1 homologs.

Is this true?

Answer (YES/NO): NO